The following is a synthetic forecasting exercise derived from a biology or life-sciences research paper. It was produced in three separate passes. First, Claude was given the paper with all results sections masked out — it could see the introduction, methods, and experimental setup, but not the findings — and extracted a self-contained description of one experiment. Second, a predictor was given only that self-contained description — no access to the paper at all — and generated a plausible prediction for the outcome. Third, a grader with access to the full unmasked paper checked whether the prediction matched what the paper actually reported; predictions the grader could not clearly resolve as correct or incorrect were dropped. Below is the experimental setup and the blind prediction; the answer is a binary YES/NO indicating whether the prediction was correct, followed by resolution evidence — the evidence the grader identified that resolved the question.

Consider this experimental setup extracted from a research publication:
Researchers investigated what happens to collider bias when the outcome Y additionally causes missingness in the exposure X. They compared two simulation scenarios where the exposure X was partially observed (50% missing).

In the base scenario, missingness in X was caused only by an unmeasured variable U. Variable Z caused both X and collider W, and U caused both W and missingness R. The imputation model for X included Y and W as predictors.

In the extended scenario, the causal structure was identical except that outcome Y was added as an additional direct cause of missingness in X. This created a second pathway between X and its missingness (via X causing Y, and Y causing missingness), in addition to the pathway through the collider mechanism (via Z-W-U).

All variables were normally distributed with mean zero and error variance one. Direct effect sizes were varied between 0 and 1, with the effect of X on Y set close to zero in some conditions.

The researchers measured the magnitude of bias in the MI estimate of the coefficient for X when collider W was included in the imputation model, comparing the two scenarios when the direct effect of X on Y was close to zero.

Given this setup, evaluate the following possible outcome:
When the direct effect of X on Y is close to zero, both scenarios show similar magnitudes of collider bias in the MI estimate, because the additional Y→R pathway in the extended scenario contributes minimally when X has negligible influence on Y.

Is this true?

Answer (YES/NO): NO